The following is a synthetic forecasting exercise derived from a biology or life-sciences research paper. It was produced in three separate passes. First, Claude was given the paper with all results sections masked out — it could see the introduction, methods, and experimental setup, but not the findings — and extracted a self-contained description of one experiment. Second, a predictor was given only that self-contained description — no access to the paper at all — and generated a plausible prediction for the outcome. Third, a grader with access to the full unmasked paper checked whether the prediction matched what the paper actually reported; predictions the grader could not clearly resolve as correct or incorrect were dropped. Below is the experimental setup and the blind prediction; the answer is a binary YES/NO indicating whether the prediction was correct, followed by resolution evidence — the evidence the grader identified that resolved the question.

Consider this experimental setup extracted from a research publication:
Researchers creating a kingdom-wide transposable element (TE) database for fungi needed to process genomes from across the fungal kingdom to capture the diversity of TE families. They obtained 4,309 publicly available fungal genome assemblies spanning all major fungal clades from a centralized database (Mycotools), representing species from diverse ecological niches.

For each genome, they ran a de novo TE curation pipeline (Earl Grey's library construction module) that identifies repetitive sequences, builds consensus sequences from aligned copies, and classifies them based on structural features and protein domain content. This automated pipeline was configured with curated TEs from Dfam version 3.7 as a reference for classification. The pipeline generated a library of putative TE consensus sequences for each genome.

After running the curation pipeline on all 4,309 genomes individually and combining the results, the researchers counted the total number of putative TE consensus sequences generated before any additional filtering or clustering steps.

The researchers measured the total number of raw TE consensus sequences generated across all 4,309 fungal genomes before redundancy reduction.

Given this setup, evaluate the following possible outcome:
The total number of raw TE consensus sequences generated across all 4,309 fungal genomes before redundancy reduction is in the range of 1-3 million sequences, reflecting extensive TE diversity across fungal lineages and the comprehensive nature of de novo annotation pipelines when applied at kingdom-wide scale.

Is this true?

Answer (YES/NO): NO